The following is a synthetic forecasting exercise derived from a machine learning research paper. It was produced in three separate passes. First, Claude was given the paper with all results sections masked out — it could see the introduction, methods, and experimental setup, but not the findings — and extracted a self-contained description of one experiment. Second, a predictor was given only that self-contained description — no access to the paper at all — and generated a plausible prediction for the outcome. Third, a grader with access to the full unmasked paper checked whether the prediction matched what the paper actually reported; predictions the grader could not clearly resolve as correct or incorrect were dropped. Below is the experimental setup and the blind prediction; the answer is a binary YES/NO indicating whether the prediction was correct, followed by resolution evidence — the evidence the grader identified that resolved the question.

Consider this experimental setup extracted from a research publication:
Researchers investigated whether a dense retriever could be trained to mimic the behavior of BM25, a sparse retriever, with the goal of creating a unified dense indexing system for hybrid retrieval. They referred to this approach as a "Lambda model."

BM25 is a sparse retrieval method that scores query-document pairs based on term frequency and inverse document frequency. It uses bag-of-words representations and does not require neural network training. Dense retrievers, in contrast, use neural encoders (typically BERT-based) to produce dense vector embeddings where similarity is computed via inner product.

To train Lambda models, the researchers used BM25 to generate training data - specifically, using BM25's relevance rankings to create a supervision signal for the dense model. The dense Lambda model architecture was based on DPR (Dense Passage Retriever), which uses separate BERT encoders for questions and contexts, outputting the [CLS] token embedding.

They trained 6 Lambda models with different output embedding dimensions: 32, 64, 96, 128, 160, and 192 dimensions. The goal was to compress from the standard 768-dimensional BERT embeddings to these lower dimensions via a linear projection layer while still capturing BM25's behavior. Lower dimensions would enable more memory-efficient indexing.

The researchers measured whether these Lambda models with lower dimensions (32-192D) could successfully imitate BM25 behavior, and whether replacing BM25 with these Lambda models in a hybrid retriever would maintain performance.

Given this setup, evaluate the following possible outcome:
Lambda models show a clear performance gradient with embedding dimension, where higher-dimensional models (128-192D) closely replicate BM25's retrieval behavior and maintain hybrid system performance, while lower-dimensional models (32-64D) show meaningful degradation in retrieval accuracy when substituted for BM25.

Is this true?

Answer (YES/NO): NO